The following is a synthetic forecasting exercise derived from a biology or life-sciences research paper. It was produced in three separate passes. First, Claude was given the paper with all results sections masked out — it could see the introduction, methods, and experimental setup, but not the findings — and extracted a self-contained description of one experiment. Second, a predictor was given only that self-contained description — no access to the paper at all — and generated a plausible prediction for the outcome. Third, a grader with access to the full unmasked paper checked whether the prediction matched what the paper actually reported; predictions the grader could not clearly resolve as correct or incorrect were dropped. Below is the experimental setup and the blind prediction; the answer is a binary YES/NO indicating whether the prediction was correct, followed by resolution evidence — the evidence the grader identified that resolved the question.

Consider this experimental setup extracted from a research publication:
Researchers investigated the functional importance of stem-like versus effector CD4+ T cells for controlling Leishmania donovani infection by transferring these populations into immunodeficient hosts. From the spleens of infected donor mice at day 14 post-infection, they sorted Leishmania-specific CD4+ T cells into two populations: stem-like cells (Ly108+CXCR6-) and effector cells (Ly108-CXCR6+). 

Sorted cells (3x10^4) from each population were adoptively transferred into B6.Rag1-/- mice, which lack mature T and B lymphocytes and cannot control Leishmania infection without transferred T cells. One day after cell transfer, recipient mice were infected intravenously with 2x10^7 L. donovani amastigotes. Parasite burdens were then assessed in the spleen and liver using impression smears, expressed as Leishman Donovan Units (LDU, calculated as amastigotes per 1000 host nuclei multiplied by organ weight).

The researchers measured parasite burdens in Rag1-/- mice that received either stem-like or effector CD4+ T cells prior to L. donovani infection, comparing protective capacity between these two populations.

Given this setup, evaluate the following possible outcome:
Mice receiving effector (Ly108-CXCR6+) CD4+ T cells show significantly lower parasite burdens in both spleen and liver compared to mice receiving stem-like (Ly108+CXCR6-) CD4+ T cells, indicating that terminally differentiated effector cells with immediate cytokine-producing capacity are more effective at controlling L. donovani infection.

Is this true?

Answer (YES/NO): NO